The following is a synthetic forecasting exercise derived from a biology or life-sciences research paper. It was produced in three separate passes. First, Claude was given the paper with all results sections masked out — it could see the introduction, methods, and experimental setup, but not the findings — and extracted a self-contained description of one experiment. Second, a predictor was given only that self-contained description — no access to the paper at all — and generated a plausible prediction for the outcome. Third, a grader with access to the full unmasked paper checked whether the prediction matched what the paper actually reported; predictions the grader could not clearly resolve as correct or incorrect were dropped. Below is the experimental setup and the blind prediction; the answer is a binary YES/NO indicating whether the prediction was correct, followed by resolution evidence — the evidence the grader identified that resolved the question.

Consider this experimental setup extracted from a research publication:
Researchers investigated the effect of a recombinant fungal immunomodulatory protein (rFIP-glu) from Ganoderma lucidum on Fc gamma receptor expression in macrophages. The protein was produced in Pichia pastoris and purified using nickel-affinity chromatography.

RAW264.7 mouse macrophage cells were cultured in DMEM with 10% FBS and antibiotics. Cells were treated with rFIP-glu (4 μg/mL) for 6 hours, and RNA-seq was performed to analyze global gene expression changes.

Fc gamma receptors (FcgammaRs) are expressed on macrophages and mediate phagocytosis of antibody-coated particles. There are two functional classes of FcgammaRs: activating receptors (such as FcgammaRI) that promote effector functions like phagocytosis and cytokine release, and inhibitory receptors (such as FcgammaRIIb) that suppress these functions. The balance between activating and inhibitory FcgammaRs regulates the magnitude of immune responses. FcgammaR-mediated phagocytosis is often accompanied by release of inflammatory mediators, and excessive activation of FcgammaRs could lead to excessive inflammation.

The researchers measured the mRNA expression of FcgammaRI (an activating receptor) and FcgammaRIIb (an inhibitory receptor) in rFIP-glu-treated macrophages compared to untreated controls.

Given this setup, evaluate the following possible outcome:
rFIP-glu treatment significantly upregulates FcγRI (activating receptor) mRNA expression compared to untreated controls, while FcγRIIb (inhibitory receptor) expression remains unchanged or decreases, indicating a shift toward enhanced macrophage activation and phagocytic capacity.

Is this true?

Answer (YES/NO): NO